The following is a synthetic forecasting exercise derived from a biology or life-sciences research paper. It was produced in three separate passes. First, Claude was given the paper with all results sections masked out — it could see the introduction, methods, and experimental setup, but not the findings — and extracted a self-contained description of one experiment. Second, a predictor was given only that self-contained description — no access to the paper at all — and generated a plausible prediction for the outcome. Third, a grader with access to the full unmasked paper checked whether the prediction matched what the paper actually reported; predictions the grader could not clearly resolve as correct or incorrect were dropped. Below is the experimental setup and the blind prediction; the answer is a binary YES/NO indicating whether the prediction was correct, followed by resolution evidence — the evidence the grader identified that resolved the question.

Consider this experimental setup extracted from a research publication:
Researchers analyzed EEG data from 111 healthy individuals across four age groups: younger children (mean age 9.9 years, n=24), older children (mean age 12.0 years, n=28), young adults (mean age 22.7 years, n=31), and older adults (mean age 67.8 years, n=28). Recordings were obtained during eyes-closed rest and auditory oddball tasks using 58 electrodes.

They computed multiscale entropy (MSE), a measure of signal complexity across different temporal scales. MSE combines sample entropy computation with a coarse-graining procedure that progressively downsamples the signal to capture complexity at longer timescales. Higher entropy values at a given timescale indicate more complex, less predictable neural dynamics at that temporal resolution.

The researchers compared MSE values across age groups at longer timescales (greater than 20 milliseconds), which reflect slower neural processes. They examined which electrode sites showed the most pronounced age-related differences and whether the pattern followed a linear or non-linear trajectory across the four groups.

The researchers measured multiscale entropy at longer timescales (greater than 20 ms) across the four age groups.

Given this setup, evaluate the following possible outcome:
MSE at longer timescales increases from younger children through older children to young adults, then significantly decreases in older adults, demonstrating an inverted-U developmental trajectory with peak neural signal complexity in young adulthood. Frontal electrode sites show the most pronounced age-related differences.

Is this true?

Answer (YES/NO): NO